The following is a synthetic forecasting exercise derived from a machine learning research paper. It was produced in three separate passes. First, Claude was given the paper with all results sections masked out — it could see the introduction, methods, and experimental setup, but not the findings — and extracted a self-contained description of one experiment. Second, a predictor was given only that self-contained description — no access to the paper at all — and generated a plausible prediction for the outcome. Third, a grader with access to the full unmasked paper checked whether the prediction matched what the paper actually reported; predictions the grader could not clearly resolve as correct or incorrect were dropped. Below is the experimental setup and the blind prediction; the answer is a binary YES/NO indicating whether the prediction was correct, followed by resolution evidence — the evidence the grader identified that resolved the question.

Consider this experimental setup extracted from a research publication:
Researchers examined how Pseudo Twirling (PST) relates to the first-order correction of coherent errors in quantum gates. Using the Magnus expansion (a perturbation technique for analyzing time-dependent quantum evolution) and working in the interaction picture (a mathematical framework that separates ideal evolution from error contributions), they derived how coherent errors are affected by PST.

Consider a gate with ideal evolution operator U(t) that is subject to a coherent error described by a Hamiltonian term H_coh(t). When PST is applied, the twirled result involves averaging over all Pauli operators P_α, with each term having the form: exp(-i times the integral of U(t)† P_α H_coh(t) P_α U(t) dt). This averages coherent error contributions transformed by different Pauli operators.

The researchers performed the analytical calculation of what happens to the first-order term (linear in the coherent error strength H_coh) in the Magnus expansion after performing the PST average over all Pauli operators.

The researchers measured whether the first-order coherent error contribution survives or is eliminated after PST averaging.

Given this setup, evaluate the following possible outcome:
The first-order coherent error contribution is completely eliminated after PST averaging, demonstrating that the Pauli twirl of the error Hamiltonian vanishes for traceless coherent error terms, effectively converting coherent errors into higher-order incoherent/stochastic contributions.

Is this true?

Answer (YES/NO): YES